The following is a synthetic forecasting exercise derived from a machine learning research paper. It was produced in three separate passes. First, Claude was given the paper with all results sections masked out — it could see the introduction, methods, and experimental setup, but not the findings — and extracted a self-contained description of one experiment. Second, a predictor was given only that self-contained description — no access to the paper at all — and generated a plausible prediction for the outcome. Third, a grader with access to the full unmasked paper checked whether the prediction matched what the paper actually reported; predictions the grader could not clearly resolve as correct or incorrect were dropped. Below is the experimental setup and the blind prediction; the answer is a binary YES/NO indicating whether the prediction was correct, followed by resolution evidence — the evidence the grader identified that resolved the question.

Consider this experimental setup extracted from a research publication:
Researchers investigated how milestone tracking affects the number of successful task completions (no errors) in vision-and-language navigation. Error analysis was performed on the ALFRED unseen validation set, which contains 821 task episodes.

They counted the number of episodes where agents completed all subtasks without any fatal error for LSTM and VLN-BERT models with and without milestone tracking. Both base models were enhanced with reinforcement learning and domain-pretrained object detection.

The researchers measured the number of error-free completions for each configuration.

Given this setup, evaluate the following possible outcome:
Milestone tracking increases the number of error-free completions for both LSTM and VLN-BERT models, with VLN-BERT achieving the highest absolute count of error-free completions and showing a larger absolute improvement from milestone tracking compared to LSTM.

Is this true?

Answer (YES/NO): NO